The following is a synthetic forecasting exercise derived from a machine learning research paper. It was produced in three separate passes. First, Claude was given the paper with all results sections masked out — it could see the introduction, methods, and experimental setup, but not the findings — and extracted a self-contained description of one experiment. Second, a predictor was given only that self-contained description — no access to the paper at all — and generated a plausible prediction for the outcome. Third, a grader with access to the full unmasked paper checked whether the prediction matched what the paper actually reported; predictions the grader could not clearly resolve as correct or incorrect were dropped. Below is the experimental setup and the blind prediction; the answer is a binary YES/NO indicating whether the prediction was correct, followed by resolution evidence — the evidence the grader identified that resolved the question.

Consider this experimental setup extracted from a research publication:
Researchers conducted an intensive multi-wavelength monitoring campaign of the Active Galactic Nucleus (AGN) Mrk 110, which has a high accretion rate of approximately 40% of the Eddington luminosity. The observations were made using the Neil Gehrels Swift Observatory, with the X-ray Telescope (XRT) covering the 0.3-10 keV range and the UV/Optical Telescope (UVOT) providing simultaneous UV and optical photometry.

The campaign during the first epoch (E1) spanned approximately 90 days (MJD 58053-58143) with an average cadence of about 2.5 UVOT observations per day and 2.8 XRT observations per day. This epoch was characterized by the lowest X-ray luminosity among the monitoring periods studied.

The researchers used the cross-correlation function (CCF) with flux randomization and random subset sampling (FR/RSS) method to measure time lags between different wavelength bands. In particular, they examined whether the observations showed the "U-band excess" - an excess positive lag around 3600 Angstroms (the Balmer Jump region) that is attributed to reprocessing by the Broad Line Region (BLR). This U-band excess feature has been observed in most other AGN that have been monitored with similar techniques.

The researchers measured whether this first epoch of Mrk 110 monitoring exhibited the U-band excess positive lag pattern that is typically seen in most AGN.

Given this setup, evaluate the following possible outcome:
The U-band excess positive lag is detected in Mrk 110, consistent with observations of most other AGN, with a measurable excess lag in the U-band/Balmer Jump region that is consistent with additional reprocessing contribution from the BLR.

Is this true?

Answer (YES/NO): NO